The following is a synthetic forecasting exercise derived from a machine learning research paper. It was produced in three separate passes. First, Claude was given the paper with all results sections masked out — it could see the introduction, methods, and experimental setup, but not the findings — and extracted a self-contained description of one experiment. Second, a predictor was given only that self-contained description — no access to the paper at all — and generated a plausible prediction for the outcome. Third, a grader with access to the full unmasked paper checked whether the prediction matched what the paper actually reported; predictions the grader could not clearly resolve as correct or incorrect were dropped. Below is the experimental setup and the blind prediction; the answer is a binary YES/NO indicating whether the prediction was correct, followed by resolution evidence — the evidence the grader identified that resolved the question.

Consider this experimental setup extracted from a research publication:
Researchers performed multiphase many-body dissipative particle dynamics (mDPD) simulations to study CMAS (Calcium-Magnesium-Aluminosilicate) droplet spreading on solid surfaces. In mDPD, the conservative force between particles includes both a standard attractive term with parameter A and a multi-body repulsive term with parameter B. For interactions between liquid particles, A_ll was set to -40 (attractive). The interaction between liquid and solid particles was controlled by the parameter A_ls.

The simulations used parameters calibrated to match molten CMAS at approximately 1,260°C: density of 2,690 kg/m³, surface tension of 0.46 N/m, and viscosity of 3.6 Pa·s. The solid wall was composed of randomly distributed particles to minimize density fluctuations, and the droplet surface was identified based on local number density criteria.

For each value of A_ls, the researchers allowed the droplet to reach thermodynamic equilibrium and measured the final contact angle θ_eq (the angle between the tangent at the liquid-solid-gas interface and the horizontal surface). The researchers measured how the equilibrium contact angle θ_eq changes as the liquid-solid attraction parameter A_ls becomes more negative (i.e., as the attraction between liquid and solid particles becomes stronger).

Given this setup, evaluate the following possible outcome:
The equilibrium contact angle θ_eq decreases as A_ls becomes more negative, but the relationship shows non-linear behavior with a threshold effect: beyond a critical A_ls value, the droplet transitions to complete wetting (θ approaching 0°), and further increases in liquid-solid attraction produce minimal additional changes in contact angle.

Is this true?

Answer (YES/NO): NO